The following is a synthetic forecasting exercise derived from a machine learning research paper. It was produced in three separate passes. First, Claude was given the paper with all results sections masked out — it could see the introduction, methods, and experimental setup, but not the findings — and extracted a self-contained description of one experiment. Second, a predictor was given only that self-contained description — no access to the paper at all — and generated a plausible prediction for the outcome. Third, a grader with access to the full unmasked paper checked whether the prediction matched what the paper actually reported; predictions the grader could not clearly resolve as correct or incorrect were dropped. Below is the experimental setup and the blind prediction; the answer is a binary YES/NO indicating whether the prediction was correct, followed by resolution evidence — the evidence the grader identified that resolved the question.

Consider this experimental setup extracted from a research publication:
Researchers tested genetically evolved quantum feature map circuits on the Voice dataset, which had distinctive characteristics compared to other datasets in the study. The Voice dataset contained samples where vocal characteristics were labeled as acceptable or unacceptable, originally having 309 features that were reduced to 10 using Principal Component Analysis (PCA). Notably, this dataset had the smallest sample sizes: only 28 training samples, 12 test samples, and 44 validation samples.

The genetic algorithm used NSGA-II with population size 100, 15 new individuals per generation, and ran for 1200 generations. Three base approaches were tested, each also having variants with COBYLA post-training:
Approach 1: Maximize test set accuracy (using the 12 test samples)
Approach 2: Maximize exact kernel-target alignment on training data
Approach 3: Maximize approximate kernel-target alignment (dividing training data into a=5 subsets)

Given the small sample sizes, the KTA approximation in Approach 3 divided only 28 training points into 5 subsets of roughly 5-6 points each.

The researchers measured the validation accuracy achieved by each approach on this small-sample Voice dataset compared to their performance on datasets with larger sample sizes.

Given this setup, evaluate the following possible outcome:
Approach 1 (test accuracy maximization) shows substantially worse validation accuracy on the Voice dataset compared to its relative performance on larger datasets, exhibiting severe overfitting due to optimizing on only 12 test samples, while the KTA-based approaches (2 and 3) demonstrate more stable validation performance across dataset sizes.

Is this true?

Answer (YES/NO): YES